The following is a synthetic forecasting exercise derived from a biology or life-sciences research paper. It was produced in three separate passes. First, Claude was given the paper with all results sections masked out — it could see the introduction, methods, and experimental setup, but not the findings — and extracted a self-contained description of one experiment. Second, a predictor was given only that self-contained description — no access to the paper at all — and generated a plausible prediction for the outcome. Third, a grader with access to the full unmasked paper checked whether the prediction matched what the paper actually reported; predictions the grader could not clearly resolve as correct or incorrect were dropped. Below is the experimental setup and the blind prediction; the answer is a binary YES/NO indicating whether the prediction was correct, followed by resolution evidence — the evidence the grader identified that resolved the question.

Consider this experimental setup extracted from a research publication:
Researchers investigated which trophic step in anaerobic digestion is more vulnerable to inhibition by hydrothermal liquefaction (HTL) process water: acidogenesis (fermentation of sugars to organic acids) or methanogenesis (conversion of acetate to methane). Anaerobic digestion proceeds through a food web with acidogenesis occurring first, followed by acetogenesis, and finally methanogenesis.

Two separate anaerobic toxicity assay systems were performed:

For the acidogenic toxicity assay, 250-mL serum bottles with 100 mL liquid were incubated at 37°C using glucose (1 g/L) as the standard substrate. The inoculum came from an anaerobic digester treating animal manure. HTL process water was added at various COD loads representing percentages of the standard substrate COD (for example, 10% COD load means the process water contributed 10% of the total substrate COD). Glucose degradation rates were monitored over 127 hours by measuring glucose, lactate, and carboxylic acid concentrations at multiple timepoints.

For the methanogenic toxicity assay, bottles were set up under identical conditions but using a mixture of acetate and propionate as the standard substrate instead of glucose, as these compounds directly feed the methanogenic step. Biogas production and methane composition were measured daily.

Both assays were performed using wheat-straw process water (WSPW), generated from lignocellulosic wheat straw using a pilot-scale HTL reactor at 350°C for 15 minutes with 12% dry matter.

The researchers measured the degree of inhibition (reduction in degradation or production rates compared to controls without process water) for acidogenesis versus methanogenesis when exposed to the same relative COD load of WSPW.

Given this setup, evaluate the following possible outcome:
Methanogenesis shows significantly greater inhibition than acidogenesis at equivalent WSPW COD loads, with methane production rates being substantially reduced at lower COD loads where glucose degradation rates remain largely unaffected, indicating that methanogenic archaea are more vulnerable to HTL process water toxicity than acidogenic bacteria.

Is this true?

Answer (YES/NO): YES